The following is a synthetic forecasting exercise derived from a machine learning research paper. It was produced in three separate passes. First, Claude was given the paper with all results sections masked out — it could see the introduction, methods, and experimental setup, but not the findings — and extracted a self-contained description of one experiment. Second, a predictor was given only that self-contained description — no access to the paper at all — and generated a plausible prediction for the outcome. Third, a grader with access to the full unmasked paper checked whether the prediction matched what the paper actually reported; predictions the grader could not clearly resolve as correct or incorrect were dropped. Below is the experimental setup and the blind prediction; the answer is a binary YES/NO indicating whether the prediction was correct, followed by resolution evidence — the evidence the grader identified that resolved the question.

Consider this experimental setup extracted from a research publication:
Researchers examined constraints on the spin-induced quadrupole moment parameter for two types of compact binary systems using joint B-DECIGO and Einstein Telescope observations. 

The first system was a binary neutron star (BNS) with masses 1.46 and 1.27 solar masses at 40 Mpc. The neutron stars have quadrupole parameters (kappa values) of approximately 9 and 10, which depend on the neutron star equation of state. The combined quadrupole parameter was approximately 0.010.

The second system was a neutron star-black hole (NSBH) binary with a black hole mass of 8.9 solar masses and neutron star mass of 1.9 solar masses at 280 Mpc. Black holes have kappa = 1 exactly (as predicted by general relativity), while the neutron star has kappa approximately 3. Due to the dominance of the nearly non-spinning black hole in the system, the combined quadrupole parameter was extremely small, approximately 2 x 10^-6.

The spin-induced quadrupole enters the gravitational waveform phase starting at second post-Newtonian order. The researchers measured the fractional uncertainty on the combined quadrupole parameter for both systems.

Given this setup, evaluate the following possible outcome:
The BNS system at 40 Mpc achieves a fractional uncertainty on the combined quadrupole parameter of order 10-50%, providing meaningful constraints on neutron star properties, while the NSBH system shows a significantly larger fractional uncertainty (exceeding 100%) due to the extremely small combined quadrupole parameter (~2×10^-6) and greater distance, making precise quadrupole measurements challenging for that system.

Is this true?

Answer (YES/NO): YES